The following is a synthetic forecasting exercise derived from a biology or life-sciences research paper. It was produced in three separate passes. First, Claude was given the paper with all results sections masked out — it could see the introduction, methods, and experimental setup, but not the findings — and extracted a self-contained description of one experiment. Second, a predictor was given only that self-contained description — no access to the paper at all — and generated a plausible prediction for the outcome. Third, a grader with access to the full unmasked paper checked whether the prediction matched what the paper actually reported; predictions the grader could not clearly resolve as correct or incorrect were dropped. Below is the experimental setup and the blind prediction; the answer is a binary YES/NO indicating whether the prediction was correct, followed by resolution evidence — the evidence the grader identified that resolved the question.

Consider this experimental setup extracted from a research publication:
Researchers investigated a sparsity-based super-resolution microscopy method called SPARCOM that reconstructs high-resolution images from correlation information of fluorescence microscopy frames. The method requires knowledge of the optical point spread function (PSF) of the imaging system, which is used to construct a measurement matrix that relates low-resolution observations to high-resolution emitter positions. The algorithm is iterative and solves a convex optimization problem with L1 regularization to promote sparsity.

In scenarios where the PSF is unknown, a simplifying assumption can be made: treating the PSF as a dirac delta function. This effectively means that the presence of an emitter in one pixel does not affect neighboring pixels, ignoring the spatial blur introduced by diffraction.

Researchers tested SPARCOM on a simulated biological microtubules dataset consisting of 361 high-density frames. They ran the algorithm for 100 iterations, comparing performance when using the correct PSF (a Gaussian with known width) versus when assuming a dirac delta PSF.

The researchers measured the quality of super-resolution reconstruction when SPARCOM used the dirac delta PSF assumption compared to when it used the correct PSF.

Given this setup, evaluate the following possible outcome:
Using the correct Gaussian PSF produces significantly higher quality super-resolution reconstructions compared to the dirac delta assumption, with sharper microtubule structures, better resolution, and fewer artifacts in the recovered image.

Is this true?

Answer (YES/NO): YES